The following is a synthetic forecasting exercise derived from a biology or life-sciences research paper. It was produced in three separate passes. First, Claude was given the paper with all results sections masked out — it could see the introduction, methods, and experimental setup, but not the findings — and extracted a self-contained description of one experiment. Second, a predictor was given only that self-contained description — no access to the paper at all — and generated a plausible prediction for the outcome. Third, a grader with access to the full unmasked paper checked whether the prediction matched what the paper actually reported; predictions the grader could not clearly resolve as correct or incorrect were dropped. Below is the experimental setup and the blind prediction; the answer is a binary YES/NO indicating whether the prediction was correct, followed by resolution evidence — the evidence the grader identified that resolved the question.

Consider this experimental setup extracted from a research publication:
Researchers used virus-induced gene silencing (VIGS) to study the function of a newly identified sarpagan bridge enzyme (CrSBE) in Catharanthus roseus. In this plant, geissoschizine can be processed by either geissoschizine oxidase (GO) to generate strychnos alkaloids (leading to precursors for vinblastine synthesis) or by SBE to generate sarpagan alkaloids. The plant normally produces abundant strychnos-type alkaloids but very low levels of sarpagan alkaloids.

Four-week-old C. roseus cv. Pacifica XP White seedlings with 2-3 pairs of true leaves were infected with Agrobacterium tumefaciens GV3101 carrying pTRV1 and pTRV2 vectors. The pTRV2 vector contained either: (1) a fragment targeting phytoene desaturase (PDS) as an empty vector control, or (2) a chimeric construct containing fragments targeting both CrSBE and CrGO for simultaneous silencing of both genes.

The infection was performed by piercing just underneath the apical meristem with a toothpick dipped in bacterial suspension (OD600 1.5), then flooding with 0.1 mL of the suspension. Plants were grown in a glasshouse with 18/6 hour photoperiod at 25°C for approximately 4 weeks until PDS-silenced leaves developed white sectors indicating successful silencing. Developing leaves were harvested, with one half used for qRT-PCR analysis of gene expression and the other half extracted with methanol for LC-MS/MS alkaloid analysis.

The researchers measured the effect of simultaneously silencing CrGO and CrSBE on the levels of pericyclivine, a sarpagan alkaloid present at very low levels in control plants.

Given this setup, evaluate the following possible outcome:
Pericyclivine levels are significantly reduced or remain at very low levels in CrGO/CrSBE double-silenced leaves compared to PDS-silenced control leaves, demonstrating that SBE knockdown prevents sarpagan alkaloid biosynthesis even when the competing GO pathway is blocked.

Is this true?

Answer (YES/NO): YES